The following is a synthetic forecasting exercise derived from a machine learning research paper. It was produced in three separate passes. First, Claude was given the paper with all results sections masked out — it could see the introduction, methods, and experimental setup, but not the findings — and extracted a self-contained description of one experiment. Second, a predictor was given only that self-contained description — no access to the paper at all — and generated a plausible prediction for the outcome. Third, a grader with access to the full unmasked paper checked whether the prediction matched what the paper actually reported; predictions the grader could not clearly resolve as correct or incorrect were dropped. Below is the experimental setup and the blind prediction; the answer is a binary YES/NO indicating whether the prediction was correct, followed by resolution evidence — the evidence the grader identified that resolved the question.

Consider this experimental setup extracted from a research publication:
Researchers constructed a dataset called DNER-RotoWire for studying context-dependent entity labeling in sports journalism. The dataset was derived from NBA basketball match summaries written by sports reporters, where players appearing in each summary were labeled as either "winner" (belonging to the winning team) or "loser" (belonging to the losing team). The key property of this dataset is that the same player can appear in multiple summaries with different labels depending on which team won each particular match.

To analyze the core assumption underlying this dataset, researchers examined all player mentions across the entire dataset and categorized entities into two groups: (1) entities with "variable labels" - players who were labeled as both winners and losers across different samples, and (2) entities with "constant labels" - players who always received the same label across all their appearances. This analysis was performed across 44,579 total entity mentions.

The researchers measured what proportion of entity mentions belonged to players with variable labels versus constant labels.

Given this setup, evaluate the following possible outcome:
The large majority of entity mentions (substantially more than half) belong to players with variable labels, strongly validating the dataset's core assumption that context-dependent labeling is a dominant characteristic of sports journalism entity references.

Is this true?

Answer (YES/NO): YES